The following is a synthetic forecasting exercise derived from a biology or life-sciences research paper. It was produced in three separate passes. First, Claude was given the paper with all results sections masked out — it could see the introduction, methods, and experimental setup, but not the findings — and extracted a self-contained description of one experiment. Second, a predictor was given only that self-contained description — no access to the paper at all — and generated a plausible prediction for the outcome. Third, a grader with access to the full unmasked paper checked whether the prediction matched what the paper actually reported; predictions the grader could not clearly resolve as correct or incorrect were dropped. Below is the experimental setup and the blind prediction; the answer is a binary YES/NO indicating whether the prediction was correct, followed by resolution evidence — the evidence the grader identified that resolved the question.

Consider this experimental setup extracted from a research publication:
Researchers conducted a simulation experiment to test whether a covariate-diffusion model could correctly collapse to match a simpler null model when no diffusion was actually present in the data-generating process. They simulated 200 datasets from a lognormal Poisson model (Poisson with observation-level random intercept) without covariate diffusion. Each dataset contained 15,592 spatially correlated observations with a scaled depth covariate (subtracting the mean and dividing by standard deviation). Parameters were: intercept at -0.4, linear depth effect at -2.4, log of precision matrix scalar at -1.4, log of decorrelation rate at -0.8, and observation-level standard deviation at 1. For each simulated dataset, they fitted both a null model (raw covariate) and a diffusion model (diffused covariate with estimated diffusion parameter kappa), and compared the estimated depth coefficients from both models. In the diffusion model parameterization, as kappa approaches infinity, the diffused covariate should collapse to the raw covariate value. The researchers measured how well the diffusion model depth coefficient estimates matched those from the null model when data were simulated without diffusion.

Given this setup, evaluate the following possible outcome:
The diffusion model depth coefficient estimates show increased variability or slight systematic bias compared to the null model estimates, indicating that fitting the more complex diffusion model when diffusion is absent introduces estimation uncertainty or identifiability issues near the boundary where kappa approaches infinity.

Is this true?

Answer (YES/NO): NO